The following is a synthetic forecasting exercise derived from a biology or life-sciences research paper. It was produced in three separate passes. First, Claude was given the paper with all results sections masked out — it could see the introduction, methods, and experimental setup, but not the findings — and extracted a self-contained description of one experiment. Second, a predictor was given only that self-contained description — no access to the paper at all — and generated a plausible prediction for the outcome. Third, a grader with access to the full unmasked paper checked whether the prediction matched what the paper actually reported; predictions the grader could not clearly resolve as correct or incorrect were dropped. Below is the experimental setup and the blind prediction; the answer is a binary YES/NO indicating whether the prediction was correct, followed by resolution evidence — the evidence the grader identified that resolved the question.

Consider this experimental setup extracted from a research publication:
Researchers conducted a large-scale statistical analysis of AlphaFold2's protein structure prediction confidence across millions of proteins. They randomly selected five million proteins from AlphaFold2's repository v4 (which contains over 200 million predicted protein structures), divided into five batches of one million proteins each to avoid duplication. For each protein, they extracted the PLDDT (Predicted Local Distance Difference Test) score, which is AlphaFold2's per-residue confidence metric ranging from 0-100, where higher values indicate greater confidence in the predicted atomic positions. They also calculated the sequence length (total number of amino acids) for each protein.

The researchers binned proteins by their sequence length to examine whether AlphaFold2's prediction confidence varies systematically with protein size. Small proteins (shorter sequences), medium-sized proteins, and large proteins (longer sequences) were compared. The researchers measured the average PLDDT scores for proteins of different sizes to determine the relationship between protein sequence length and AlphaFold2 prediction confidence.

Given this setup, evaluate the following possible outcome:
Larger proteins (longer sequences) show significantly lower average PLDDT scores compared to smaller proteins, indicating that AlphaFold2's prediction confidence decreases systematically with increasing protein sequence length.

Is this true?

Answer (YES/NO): NO